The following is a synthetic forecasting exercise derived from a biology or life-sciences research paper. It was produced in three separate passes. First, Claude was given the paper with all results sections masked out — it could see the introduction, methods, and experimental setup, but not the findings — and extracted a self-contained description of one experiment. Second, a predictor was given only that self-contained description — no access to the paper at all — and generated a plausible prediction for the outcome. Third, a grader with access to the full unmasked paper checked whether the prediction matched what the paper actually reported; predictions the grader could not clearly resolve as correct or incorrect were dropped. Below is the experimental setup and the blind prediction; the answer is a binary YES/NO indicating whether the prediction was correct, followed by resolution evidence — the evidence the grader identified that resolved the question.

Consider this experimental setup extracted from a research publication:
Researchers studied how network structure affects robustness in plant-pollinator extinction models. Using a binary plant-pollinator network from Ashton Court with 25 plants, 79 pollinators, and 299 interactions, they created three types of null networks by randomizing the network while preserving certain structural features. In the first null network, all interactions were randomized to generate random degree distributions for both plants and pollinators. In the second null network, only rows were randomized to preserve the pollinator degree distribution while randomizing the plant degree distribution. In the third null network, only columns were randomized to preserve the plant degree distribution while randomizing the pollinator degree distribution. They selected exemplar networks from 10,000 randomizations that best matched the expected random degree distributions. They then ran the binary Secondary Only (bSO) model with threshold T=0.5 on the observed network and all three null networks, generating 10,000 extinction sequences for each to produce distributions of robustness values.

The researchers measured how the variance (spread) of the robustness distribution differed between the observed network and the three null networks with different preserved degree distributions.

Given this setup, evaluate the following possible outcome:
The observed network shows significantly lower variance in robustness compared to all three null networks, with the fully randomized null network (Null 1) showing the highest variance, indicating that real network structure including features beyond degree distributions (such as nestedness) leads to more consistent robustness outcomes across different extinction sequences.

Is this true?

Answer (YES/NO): NO